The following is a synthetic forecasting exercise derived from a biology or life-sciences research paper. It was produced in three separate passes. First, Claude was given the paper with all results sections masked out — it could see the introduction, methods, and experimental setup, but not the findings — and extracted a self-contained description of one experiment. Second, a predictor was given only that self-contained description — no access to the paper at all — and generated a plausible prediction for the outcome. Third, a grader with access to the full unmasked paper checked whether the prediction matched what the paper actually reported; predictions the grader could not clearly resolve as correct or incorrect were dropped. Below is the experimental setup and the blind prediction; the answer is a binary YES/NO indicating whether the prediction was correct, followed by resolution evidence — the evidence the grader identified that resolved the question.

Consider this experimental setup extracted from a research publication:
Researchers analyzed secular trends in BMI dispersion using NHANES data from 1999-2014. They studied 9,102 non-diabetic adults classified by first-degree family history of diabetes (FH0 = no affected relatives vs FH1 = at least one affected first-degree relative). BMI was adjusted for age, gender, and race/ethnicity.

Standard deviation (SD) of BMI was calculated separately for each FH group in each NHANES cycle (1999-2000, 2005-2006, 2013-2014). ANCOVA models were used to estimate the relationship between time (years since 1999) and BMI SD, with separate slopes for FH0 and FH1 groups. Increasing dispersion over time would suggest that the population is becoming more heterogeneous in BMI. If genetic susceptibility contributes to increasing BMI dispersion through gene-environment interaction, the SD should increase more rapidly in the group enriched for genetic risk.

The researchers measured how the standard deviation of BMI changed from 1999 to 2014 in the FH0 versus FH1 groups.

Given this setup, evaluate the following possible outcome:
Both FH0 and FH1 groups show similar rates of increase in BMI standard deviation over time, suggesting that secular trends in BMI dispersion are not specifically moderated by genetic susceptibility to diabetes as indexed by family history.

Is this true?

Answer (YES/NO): NO